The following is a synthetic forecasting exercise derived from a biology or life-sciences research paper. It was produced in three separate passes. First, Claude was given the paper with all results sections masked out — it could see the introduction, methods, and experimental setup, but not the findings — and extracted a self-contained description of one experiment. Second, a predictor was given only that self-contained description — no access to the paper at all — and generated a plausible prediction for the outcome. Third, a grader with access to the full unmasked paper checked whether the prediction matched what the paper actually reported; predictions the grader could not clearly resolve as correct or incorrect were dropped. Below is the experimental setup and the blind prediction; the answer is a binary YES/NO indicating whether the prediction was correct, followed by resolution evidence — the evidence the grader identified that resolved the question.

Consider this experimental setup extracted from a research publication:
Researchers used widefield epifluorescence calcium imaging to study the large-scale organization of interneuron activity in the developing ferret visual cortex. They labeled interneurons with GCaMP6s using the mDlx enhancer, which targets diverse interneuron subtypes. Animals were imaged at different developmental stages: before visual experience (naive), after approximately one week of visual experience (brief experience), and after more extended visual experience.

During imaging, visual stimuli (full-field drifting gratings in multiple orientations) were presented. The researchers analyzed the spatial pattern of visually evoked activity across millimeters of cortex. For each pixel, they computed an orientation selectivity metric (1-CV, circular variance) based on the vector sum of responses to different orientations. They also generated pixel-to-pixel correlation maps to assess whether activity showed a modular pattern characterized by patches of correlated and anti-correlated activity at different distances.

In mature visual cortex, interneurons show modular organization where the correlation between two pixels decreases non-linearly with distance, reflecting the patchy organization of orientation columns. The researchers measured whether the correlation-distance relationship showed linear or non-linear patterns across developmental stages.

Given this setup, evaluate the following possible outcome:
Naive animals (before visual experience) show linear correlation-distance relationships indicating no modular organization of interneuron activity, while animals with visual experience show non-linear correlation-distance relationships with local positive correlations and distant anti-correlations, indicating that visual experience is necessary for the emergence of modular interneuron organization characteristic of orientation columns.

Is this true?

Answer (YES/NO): NO